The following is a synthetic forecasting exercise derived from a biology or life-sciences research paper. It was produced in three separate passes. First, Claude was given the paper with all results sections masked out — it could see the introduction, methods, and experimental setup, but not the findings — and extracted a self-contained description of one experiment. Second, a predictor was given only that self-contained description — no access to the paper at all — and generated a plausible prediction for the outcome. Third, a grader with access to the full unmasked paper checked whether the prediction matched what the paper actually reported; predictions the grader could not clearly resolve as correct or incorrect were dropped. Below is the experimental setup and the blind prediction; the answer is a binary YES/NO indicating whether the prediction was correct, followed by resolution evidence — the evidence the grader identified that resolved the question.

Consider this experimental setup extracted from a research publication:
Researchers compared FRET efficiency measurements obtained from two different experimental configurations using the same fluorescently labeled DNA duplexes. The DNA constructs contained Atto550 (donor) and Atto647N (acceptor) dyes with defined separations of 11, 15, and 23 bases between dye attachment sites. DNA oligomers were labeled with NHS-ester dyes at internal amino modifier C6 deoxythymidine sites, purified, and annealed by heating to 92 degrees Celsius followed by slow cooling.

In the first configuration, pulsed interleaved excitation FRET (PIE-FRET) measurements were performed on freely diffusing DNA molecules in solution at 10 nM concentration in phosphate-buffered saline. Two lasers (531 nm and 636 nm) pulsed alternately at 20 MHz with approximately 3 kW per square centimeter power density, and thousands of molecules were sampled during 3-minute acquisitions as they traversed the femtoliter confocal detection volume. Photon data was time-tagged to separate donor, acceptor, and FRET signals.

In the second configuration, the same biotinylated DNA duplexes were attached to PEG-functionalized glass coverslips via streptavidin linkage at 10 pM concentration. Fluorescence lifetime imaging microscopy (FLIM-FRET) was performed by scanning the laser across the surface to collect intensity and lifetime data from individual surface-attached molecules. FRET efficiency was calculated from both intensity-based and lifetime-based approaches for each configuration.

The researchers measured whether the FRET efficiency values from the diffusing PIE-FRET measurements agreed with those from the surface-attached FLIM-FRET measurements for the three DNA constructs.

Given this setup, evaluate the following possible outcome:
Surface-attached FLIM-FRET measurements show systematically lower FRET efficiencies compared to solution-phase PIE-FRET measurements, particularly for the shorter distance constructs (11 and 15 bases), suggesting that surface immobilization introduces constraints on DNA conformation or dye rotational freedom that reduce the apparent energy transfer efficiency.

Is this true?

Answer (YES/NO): NO